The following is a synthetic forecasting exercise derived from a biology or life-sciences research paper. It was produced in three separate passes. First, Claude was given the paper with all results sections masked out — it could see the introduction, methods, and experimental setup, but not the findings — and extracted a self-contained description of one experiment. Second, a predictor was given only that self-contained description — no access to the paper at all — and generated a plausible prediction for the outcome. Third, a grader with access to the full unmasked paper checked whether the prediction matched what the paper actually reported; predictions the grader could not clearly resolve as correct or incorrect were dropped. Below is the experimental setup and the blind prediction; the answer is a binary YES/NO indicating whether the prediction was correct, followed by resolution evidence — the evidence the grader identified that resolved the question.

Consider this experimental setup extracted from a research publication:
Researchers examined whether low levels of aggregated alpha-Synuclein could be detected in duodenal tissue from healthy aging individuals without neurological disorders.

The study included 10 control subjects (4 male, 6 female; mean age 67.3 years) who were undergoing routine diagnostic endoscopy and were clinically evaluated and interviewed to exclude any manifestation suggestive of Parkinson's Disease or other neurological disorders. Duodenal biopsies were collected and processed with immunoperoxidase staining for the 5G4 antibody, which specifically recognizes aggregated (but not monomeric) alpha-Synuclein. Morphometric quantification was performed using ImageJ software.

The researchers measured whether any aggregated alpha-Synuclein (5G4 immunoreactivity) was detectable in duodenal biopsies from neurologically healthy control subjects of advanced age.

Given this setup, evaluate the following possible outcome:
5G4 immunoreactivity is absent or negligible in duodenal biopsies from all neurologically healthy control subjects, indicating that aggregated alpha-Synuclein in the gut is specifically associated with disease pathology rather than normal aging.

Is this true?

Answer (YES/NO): NO